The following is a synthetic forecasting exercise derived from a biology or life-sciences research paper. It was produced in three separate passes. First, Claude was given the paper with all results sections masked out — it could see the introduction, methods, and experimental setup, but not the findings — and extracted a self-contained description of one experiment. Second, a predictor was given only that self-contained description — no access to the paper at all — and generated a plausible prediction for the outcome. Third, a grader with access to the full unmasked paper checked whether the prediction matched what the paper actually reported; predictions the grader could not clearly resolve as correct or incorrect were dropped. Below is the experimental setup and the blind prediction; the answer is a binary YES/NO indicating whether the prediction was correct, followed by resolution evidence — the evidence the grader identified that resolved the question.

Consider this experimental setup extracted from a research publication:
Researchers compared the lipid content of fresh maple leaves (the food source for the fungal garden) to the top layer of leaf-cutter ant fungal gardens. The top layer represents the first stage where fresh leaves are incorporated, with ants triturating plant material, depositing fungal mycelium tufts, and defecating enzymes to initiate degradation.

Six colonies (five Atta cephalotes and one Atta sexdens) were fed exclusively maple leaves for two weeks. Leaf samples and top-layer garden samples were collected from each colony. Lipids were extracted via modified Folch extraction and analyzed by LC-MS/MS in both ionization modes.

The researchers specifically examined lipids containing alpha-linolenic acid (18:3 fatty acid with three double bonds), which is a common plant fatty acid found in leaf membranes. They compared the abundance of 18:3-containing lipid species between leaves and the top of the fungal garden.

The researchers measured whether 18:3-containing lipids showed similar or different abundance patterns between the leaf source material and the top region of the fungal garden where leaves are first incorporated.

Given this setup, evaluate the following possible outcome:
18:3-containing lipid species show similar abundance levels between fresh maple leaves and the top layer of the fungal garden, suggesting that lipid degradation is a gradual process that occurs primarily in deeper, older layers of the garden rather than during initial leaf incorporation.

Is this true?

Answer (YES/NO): YES